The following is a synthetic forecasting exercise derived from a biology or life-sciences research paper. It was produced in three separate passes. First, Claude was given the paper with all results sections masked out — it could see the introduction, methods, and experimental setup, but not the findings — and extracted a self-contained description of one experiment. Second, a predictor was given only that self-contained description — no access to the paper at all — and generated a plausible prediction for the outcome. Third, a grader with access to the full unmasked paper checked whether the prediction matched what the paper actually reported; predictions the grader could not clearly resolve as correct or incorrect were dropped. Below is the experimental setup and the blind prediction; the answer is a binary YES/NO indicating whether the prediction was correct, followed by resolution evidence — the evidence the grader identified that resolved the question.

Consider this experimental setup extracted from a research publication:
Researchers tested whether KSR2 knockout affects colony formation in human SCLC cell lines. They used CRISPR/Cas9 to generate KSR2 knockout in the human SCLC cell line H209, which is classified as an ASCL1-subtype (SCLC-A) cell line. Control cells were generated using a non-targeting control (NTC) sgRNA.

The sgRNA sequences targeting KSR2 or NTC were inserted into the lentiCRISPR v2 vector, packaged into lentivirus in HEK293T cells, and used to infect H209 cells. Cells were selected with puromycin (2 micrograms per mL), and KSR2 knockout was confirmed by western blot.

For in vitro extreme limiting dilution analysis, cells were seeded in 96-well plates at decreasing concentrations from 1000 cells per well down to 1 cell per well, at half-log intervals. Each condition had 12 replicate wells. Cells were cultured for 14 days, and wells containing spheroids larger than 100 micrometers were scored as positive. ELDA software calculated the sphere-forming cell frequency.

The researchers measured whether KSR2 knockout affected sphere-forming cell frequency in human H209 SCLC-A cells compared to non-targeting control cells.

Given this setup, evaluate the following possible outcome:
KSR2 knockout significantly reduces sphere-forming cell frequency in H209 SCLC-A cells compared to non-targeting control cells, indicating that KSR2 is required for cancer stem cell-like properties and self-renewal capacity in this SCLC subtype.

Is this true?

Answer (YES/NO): YES